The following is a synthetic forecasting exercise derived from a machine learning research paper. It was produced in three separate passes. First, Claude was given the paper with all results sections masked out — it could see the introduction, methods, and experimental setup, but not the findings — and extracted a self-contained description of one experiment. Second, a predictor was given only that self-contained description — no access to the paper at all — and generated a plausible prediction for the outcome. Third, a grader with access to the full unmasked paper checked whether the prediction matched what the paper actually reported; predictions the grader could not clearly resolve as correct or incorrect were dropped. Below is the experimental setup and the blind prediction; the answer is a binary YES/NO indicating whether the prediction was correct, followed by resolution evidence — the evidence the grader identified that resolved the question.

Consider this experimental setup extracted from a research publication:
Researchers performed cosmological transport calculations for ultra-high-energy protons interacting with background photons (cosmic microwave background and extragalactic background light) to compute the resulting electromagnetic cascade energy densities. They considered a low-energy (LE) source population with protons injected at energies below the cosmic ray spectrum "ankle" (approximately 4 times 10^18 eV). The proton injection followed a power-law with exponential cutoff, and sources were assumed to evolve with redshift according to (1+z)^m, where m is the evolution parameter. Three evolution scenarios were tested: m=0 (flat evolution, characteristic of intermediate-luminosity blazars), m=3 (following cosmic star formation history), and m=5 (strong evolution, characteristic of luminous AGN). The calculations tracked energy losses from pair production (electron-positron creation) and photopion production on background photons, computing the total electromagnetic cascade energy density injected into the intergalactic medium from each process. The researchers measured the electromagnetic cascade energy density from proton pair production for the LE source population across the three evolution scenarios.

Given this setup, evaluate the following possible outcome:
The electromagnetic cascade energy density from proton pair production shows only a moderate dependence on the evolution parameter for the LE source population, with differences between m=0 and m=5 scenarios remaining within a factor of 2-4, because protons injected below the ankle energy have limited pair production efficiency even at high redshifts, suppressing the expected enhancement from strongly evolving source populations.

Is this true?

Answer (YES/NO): NO